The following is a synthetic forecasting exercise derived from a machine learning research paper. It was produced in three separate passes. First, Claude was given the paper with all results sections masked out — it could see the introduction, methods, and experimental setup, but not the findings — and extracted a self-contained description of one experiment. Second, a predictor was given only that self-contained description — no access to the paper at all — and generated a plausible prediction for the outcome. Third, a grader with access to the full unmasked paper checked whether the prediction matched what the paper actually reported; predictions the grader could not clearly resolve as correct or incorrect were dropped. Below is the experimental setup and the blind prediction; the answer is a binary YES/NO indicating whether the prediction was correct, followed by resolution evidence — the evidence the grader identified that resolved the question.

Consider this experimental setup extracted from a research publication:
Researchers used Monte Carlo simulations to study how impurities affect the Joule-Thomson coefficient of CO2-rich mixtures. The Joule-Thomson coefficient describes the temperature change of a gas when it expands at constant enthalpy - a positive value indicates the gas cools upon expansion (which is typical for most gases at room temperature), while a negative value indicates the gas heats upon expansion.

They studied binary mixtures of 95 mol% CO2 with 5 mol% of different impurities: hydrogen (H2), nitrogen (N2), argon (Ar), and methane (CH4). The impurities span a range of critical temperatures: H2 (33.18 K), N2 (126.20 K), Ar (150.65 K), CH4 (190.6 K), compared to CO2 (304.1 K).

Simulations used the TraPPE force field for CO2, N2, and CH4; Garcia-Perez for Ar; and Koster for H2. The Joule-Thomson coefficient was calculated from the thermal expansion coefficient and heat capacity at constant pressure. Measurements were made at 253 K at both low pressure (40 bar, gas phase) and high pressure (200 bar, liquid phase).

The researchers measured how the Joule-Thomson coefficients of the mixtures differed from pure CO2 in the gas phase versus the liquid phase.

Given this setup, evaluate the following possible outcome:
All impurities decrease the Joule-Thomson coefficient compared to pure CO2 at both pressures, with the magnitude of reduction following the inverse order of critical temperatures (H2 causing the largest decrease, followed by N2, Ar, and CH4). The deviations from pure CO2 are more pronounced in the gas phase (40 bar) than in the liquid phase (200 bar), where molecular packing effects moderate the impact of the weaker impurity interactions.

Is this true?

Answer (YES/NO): NO